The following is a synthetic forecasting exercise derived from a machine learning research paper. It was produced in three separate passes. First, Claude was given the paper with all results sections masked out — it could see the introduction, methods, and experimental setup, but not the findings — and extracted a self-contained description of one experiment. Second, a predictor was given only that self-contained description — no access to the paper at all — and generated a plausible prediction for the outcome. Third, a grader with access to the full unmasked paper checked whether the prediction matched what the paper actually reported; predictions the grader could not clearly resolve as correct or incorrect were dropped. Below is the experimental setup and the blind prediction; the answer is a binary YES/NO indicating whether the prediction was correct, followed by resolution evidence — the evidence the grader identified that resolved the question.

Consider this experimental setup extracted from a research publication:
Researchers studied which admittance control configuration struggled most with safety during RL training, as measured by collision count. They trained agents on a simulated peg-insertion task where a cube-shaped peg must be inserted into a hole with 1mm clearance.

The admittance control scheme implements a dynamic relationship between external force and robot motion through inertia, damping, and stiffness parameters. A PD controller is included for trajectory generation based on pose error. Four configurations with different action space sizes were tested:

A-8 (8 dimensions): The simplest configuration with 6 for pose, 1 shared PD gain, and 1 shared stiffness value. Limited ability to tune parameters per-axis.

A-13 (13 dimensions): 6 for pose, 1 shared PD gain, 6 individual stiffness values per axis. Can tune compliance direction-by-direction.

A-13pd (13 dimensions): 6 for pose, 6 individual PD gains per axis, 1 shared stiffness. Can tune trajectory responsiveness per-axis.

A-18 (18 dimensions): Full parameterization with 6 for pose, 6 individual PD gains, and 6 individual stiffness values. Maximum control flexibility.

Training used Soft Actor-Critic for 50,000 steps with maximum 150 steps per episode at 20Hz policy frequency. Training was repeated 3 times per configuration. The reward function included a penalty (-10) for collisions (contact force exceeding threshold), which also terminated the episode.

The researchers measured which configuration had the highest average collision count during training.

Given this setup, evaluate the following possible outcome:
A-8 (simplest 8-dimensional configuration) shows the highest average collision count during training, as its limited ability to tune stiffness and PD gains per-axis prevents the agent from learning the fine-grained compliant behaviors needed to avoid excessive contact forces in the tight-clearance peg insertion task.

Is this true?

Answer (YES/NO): NO